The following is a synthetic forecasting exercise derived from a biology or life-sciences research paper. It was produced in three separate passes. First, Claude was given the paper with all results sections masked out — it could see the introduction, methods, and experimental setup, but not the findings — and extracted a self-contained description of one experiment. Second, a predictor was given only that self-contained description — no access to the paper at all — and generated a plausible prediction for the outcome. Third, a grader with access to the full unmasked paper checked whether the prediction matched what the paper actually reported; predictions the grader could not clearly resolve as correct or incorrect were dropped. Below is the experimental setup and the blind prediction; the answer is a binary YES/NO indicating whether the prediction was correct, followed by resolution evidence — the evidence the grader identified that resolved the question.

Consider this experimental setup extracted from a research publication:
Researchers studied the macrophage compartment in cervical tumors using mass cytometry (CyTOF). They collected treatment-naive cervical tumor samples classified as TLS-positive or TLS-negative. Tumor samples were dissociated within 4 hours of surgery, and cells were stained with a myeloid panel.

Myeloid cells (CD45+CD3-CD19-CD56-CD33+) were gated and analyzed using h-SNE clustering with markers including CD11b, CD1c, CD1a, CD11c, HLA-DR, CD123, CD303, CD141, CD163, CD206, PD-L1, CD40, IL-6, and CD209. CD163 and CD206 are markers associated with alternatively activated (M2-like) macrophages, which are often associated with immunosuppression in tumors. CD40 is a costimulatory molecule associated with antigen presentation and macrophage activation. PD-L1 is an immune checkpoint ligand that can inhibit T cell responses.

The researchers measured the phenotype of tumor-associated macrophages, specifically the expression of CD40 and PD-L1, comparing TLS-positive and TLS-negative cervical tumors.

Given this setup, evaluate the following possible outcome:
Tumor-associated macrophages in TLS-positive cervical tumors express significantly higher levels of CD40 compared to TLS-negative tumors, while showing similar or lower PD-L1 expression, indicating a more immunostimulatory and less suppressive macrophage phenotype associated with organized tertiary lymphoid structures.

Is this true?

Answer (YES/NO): NO